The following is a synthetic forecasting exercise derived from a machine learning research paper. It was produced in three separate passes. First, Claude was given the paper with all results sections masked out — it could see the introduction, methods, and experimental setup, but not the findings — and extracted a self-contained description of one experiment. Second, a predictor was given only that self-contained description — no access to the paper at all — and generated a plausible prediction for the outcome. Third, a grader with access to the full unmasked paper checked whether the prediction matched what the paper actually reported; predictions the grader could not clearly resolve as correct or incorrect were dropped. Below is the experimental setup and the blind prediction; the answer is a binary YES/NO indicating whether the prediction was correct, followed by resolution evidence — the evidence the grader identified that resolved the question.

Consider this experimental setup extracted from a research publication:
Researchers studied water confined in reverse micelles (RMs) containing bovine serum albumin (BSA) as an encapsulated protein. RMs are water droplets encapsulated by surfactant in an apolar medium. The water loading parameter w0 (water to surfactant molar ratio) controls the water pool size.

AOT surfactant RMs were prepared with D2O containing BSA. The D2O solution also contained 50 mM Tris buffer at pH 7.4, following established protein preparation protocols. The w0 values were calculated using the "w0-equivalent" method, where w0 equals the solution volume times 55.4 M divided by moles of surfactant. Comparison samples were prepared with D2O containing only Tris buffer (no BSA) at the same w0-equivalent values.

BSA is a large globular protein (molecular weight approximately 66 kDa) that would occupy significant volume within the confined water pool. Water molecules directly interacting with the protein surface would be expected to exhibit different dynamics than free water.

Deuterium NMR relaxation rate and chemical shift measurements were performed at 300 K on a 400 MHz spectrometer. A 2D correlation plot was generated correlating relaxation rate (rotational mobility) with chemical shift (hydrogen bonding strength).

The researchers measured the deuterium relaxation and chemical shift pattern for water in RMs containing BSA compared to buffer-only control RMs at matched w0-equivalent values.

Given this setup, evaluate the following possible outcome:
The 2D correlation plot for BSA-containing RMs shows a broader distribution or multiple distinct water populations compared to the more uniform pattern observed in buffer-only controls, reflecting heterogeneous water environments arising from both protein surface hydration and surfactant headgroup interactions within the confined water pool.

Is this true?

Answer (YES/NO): NO